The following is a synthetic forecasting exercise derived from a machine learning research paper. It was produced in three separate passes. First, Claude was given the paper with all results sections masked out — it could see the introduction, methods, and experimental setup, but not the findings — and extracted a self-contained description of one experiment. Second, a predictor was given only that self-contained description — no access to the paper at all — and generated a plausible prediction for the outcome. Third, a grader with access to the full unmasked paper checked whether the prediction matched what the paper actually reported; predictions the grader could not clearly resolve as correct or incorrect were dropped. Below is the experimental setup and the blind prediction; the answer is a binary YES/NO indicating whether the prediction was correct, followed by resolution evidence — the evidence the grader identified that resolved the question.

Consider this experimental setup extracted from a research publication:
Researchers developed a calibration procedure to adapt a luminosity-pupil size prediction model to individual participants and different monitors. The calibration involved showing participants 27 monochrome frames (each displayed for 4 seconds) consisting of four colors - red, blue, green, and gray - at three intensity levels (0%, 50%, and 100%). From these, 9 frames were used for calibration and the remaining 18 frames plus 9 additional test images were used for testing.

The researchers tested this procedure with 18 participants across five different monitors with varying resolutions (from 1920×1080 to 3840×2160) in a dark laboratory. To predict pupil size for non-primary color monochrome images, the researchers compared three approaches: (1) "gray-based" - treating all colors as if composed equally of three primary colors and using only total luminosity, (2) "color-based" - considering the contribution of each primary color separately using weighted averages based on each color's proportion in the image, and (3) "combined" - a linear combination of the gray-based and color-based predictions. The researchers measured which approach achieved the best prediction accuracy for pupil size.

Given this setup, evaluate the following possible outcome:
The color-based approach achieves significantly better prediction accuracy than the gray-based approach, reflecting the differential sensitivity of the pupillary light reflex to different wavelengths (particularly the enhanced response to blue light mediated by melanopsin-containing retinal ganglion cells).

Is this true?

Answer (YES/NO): NO